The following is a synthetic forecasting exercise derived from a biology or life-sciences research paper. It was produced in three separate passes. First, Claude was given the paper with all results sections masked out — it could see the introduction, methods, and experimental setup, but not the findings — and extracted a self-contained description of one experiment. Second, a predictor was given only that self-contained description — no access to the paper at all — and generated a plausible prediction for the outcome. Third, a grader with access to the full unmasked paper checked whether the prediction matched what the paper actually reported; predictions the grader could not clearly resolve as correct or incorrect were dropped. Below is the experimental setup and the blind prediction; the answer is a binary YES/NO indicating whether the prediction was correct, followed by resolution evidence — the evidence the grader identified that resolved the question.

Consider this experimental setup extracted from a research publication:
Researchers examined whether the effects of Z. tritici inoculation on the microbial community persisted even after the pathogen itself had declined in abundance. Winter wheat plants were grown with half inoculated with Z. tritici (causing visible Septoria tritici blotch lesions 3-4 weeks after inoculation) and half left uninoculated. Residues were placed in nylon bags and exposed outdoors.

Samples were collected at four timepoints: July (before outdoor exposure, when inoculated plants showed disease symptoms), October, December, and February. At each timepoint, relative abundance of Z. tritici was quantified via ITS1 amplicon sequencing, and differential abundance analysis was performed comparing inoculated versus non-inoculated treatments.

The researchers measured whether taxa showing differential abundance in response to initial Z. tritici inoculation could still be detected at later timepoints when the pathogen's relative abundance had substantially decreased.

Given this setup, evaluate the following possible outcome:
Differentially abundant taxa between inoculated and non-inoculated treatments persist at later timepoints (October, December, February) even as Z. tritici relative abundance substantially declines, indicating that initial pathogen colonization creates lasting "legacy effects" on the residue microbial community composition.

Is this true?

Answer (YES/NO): YES